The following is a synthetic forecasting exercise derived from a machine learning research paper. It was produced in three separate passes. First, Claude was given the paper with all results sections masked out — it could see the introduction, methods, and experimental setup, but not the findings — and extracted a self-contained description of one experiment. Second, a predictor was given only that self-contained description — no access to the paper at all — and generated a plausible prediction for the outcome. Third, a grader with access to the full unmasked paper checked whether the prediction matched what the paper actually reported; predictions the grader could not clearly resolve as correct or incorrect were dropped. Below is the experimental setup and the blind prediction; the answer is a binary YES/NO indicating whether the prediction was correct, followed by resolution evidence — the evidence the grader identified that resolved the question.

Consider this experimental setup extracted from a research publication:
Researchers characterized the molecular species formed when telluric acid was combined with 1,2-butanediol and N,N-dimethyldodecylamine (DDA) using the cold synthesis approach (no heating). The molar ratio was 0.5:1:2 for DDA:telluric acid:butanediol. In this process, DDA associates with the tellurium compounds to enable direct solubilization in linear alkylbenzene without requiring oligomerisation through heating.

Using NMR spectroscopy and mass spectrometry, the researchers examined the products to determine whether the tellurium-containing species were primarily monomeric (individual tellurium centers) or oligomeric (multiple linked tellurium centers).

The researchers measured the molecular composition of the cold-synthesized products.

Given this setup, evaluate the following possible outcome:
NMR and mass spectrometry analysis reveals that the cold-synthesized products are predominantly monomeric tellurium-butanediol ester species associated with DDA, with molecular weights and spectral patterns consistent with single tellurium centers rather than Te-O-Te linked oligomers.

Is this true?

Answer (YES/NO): YES